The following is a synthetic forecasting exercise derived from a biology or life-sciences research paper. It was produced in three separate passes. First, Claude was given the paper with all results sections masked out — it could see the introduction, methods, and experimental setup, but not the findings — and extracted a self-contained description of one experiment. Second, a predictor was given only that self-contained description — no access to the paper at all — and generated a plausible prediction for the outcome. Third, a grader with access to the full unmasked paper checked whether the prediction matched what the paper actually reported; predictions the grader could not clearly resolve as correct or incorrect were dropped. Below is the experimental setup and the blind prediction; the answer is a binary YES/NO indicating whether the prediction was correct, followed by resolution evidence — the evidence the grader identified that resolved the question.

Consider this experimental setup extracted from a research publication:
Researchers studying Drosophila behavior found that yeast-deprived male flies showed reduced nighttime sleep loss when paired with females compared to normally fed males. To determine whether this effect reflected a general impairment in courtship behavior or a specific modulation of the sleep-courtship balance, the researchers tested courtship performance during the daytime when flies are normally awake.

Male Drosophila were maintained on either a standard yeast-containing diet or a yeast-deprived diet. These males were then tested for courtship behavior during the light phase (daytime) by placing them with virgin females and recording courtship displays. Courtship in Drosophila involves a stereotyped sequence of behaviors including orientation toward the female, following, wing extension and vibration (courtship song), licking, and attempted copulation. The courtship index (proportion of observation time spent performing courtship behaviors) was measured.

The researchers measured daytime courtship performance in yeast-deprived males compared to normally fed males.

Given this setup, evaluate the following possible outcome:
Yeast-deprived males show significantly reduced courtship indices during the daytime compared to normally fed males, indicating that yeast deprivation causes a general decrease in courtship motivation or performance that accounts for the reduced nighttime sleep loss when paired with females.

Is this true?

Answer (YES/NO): NO